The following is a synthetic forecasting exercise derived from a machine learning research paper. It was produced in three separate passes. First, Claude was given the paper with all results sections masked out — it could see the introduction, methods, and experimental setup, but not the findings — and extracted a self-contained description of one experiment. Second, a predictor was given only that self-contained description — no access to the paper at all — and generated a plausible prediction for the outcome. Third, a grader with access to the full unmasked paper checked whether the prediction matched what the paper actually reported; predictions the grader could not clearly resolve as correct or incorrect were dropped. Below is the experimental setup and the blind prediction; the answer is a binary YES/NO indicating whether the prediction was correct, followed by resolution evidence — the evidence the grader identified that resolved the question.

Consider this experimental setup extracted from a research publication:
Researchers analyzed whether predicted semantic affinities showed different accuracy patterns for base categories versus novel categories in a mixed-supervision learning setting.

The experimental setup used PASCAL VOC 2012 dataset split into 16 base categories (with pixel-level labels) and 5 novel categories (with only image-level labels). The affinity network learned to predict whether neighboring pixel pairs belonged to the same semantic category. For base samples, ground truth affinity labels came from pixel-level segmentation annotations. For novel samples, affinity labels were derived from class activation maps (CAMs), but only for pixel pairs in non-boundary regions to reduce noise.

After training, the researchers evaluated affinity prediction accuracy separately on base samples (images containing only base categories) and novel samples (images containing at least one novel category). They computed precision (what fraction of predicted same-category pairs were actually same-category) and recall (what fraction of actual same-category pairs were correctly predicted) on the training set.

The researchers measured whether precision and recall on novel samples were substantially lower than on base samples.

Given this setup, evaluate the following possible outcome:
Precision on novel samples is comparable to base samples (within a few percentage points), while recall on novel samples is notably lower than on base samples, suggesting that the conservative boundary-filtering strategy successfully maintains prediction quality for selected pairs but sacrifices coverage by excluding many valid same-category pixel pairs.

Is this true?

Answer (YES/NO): NO